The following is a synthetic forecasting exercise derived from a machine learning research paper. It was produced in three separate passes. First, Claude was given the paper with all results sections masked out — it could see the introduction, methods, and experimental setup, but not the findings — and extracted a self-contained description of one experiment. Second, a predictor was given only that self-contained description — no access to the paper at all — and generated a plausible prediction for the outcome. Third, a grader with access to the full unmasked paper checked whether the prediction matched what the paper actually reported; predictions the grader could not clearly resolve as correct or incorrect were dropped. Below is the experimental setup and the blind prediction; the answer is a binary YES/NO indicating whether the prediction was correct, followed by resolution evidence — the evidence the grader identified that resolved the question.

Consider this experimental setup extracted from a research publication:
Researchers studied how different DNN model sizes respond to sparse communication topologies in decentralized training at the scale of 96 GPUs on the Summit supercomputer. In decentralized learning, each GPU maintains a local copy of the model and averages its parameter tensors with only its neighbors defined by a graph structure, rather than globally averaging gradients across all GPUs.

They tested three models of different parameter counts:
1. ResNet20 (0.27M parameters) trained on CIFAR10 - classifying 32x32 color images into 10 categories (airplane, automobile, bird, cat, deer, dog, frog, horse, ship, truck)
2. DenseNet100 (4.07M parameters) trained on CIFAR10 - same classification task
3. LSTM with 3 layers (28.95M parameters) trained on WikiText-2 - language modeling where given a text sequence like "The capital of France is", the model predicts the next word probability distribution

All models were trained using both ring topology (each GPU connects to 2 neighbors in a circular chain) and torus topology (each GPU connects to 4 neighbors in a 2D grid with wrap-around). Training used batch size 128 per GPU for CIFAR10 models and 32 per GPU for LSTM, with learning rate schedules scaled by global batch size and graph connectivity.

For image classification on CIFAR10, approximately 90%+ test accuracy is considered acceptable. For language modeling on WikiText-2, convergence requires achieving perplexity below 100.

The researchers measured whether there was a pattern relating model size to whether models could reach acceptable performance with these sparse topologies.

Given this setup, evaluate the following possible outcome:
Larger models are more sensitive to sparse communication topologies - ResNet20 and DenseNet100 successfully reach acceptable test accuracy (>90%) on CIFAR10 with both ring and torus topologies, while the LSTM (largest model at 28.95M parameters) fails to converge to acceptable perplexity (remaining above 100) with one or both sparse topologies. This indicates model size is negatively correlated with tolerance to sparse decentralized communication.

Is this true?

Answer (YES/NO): YES